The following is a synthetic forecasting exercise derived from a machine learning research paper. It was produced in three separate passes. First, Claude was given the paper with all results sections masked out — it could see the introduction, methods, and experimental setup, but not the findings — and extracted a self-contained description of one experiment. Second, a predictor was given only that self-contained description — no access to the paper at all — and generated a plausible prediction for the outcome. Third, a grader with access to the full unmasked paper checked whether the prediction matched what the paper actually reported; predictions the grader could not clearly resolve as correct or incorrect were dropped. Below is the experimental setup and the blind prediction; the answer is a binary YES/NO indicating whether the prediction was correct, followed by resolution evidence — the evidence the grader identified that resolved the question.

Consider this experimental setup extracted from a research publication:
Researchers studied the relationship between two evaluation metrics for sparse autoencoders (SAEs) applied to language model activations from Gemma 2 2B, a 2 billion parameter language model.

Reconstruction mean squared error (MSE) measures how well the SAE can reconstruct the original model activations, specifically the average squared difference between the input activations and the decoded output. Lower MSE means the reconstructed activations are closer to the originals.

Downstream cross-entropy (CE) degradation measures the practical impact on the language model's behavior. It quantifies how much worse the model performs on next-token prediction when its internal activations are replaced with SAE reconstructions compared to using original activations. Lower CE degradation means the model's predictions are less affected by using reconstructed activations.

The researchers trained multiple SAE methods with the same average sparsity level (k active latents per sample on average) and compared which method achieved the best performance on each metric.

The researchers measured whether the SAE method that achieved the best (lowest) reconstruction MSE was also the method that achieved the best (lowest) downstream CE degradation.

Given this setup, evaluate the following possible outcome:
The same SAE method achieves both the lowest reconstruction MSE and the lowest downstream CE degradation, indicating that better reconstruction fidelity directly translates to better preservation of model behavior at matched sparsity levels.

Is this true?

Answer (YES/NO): NO